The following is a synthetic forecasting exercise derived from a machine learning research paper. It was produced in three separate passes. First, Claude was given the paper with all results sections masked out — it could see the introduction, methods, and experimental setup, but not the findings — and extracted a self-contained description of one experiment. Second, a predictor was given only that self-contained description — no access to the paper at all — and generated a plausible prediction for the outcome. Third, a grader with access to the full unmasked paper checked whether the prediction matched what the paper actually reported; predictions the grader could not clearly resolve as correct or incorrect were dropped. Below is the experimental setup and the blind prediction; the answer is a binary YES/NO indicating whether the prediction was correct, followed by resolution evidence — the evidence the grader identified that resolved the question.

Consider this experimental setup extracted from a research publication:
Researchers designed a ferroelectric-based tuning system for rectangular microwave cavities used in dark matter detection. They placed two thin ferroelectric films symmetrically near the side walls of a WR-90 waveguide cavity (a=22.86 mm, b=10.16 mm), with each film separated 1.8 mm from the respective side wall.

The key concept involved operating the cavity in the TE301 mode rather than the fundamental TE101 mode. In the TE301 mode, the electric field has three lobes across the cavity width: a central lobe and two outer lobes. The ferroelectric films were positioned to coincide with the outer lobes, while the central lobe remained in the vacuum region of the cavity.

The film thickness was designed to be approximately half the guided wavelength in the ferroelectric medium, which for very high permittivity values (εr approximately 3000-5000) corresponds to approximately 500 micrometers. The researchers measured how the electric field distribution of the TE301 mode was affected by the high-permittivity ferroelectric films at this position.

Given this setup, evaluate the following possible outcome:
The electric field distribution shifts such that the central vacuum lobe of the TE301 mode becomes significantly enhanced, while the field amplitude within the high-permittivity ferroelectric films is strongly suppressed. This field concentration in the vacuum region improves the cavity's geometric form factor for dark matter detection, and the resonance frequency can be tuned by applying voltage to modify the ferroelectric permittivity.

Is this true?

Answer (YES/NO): NO